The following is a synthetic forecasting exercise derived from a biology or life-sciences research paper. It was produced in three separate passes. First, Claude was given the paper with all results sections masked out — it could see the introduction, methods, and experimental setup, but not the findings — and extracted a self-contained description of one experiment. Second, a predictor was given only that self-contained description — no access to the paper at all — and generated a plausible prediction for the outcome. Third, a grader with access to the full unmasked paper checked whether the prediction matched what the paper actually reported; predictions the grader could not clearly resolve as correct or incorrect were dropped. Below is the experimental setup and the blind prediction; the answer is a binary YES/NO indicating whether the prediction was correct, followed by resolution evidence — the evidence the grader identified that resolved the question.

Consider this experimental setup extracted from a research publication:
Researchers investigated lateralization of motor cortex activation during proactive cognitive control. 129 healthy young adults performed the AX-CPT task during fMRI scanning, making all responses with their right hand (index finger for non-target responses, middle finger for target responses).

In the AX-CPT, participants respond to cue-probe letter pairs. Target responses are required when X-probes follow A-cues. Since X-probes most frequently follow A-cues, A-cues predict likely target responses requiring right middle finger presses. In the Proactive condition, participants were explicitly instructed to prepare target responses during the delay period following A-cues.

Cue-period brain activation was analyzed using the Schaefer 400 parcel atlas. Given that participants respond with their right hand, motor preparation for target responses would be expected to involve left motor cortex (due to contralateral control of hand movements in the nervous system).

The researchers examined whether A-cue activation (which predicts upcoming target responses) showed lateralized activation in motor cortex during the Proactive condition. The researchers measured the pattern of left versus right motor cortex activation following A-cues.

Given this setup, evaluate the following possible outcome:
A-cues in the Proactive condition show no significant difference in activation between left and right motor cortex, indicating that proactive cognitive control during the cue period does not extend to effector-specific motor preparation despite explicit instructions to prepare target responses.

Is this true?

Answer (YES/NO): NO